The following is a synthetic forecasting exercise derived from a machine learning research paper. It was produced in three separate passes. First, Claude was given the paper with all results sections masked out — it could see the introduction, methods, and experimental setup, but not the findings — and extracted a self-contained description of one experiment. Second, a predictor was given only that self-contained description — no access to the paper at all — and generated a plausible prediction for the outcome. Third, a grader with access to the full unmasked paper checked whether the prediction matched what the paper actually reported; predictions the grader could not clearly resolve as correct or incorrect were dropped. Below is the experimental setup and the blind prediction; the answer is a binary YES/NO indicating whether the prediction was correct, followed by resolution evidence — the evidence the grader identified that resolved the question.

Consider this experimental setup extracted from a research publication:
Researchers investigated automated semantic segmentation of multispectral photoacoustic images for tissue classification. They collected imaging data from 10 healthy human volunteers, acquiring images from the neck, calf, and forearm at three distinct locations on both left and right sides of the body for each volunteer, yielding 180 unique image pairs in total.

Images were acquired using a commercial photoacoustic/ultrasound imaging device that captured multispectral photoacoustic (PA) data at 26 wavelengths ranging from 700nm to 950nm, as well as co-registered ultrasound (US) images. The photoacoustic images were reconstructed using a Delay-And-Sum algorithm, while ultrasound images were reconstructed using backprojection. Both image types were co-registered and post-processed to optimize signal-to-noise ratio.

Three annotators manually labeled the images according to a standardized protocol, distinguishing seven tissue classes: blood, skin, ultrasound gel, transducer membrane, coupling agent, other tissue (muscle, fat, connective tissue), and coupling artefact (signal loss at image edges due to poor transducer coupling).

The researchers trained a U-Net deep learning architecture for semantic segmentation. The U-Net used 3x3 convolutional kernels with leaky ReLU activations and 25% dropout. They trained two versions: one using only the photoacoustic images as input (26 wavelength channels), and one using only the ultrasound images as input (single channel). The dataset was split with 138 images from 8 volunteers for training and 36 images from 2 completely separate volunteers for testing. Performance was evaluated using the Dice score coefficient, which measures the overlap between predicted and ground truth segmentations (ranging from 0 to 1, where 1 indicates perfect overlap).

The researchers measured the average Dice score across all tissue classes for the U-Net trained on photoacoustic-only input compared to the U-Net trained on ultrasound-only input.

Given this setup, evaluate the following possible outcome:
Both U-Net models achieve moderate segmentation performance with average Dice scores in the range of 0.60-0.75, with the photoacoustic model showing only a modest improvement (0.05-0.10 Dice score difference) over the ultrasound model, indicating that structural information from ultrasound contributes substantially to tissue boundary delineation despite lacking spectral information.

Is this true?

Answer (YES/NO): NO